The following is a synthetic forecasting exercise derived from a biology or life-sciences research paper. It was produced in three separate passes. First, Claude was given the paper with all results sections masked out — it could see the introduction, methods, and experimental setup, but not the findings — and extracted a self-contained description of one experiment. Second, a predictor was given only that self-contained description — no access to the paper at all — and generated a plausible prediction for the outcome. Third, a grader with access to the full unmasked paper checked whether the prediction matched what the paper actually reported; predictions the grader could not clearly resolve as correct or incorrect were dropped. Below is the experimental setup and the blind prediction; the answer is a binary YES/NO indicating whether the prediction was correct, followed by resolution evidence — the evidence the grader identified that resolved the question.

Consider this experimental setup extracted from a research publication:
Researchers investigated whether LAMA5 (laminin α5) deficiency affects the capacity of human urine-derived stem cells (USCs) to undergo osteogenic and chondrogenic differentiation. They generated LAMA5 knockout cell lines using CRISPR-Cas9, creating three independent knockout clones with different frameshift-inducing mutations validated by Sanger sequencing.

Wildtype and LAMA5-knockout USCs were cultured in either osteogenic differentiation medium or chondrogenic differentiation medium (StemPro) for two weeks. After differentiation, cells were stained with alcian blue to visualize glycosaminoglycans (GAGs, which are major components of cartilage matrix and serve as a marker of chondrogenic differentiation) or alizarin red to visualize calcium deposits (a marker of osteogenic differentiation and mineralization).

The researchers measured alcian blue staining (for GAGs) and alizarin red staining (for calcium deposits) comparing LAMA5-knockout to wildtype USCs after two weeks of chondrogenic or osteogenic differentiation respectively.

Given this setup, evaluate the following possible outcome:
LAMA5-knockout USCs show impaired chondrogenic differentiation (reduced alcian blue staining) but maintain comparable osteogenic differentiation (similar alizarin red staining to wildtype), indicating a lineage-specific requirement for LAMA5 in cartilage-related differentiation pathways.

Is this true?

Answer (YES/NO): NO